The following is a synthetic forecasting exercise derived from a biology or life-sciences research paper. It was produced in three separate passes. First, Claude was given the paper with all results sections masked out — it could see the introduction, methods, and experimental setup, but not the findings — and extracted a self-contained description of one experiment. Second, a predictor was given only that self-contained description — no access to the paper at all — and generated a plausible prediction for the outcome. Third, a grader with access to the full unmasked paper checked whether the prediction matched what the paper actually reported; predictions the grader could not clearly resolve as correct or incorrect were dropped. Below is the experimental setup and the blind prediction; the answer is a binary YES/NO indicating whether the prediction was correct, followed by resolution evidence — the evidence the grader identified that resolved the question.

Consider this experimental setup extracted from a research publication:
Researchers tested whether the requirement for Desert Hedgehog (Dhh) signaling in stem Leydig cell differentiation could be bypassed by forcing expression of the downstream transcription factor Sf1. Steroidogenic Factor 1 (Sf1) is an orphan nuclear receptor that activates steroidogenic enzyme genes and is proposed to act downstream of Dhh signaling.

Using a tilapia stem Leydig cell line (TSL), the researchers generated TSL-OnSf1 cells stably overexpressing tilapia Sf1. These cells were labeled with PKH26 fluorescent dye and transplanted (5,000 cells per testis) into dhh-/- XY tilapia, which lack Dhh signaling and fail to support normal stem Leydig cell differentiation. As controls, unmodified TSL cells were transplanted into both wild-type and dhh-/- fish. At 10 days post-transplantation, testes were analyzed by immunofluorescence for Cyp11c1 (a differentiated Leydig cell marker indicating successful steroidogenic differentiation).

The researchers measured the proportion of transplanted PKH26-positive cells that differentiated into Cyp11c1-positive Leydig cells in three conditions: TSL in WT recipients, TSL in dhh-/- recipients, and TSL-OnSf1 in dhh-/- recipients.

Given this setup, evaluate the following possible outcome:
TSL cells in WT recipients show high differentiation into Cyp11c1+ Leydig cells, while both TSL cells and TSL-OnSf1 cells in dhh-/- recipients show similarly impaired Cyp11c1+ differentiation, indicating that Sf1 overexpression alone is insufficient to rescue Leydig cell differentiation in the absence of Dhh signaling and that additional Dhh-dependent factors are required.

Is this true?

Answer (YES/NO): NO